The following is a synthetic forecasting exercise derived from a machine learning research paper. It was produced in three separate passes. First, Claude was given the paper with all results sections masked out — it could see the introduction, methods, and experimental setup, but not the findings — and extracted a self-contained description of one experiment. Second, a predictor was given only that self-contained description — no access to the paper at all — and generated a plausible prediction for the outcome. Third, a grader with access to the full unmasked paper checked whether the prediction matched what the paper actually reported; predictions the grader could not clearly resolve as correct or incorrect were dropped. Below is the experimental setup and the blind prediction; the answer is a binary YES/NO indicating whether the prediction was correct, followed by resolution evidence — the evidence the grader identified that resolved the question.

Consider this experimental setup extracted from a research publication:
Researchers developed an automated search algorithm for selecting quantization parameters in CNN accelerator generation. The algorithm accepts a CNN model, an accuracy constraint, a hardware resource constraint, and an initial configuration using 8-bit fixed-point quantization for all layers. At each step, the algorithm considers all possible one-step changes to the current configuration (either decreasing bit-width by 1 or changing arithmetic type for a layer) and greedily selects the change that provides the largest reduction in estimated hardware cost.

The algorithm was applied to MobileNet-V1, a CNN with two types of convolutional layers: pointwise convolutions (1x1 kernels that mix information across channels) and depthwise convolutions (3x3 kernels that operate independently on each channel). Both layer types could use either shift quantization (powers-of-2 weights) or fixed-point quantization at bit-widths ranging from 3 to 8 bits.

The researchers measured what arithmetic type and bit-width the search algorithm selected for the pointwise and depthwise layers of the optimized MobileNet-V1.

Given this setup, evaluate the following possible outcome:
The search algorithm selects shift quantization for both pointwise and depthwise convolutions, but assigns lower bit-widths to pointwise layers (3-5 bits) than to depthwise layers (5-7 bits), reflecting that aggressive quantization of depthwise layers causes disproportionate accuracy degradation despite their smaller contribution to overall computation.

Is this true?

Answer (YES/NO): NO